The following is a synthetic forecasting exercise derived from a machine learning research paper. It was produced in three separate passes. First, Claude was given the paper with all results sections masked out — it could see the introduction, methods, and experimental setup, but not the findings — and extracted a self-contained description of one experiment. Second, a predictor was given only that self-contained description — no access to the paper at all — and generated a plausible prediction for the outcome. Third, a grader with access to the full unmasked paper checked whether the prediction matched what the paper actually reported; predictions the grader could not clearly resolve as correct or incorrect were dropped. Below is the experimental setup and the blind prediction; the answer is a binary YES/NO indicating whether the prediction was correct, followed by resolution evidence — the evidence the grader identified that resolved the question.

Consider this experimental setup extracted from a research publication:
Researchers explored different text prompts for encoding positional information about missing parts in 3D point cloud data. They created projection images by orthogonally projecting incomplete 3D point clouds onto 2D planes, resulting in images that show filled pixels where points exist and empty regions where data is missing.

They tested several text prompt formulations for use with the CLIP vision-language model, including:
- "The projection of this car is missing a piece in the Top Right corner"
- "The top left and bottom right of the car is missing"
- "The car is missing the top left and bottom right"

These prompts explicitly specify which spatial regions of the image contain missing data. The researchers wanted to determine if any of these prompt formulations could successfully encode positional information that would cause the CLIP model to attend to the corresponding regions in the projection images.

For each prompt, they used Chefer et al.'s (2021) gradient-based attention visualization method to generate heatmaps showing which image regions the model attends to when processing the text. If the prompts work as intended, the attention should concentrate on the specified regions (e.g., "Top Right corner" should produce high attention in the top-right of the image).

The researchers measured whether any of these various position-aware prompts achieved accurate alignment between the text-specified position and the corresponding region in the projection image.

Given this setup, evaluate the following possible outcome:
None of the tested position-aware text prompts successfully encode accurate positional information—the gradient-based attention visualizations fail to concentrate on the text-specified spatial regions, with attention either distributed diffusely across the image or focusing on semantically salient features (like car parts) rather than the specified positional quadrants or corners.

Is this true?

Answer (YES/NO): YES